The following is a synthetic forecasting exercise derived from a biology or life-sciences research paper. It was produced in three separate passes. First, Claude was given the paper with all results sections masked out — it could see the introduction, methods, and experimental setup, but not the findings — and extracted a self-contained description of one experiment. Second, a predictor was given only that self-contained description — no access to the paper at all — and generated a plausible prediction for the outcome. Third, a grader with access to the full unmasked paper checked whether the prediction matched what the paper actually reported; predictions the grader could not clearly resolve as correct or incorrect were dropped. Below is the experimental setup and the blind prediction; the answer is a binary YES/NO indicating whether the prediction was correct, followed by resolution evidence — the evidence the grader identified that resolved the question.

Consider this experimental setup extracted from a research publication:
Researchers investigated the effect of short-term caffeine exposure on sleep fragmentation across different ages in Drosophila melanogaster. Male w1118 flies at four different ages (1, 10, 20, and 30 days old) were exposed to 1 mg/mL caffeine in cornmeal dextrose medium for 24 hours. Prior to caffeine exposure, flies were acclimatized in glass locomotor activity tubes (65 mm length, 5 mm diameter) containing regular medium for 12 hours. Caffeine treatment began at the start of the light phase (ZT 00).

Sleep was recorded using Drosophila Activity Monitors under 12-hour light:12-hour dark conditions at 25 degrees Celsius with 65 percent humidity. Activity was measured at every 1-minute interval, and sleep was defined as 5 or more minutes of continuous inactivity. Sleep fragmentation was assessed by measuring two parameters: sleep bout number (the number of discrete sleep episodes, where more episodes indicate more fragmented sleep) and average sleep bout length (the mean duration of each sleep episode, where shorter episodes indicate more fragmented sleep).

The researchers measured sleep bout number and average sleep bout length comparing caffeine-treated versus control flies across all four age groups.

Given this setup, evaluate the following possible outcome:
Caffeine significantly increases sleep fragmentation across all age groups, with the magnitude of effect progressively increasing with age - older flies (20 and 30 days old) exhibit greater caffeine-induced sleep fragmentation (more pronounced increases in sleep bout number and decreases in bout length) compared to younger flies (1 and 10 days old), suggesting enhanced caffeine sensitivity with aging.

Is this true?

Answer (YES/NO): NO